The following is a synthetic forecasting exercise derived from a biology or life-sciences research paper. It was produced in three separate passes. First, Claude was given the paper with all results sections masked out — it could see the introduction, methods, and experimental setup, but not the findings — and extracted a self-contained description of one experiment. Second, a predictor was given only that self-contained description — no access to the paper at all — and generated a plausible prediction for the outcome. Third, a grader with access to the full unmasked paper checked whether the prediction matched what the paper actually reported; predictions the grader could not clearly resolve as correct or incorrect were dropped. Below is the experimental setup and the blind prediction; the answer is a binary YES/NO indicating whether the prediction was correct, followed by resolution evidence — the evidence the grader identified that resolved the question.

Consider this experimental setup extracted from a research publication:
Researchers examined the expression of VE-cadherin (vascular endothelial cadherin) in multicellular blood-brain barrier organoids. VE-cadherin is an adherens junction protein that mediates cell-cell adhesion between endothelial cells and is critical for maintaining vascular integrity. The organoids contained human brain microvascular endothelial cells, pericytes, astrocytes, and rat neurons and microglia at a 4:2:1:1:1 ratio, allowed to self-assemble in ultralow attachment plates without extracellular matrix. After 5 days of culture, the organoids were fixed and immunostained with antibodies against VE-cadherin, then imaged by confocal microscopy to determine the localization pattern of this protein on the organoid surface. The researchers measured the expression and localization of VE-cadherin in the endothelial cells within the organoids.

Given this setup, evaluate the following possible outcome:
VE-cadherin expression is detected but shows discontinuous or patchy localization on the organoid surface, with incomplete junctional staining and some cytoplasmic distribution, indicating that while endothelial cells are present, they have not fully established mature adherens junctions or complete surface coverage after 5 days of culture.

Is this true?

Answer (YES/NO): NO